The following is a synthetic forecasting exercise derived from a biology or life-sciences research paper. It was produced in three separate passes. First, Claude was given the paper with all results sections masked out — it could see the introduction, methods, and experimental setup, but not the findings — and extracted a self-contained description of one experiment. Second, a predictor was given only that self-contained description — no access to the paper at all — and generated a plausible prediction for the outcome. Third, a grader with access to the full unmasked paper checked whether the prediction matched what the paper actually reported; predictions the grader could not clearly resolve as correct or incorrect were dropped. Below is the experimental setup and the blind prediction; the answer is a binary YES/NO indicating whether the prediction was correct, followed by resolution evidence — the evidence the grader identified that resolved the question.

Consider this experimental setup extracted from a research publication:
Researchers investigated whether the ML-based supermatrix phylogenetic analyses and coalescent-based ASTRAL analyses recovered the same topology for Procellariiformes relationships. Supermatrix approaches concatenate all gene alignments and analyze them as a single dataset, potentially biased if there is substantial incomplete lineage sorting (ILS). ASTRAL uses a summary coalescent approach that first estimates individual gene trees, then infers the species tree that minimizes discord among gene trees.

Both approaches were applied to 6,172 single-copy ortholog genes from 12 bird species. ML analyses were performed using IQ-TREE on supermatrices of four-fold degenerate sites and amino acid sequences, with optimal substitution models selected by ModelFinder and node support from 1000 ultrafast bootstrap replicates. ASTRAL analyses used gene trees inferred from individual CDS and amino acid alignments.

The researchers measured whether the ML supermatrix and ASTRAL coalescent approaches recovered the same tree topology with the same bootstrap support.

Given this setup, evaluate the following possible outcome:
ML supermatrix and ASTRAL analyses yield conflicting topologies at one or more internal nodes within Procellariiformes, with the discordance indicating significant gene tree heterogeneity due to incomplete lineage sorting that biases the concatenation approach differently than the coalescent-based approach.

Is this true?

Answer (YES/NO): NO